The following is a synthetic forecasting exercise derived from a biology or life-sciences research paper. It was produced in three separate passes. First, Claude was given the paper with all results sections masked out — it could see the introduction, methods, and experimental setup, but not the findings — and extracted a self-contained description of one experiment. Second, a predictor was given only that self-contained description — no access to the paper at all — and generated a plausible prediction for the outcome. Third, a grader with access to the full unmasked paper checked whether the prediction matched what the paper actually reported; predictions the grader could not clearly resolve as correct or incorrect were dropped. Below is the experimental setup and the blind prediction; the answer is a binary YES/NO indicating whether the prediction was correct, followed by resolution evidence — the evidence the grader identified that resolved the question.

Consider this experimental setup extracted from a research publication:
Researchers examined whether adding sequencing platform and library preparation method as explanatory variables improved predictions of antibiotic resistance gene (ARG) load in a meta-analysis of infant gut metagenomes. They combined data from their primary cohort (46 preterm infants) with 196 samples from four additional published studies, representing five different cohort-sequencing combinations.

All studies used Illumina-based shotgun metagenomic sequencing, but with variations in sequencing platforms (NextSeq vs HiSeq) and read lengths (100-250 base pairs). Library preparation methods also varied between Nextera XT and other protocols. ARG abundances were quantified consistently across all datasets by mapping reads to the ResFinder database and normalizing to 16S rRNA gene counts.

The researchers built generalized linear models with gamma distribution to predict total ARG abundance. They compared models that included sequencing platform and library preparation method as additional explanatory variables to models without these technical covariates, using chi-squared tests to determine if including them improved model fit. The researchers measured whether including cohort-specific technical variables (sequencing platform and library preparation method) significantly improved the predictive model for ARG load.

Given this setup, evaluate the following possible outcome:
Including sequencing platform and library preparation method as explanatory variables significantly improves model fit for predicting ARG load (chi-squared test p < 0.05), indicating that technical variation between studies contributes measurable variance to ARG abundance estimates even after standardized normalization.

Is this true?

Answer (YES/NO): NO